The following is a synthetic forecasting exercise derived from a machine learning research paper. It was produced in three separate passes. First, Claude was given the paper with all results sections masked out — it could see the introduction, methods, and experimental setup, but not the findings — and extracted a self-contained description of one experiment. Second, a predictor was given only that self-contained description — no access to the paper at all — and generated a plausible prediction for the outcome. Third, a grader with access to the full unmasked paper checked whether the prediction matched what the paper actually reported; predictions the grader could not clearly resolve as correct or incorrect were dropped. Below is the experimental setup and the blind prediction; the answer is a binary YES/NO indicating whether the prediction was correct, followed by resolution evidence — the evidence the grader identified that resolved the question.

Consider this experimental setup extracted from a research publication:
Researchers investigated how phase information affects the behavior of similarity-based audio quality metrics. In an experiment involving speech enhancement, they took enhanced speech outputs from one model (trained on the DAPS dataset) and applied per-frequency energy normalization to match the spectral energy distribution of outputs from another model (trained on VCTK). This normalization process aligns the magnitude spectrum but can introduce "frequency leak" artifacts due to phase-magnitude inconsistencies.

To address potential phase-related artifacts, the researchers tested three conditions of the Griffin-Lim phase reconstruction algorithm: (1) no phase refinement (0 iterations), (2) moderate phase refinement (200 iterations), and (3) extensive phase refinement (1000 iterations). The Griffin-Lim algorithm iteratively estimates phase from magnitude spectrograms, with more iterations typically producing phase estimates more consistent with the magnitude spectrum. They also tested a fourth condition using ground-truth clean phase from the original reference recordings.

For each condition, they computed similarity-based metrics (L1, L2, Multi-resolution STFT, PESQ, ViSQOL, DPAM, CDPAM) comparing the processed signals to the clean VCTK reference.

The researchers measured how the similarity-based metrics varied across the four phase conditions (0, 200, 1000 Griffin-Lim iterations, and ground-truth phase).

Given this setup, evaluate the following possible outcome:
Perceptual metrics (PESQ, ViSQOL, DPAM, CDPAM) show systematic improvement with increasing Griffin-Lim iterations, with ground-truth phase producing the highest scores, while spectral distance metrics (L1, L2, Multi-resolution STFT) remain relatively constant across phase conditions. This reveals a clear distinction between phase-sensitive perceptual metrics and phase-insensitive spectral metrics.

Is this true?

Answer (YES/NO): NO